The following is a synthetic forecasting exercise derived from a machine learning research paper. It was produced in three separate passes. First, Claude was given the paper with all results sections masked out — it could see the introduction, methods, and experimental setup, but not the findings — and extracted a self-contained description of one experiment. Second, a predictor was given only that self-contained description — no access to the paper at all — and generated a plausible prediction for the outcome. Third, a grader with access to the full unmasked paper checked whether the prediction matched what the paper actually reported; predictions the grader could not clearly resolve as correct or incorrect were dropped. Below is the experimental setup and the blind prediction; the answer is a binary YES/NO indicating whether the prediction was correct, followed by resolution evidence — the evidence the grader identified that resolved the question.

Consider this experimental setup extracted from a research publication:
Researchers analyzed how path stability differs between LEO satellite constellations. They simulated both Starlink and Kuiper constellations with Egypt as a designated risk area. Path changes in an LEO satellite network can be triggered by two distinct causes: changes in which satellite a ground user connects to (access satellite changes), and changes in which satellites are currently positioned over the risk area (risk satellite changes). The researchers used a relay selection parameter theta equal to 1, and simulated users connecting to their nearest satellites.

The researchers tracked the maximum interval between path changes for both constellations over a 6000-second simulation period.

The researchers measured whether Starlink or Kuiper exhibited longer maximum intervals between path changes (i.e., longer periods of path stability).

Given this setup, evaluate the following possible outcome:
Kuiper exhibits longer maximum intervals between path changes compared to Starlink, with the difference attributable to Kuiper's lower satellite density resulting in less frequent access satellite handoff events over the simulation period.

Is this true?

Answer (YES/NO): NO